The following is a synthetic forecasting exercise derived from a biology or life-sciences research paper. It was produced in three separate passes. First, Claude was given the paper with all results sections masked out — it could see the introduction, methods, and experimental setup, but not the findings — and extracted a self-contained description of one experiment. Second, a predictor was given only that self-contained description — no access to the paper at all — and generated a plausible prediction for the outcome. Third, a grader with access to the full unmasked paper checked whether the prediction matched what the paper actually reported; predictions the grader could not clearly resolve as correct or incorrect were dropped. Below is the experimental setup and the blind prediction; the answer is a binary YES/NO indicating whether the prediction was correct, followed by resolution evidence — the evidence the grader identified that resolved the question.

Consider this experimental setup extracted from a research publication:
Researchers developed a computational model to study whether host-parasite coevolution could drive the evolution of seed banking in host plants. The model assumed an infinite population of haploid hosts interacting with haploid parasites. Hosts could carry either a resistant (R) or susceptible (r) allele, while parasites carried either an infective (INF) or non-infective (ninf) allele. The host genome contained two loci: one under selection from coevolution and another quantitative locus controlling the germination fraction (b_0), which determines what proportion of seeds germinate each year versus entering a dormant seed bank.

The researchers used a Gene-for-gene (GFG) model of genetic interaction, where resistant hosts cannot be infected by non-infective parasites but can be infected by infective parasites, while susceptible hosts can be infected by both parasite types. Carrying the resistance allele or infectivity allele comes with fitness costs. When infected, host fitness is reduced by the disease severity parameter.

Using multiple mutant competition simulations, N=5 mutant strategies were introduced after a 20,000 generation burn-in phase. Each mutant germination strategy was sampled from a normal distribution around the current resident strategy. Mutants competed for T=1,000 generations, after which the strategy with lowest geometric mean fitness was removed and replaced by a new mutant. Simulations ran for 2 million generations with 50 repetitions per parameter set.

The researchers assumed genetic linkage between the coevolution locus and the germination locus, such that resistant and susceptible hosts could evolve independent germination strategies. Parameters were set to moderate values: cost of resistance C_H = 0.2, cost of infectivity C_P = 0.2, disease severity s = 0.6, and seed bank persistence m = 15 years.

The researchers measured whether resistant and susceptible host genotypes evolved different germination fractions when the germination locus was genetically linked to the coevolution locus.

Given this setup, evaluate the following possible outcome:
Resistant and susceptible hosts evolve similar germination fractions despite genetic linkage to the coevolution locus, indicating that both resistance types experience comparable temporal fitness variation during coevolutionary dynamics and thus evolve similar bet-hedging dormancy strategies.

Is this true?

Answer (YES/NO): NO